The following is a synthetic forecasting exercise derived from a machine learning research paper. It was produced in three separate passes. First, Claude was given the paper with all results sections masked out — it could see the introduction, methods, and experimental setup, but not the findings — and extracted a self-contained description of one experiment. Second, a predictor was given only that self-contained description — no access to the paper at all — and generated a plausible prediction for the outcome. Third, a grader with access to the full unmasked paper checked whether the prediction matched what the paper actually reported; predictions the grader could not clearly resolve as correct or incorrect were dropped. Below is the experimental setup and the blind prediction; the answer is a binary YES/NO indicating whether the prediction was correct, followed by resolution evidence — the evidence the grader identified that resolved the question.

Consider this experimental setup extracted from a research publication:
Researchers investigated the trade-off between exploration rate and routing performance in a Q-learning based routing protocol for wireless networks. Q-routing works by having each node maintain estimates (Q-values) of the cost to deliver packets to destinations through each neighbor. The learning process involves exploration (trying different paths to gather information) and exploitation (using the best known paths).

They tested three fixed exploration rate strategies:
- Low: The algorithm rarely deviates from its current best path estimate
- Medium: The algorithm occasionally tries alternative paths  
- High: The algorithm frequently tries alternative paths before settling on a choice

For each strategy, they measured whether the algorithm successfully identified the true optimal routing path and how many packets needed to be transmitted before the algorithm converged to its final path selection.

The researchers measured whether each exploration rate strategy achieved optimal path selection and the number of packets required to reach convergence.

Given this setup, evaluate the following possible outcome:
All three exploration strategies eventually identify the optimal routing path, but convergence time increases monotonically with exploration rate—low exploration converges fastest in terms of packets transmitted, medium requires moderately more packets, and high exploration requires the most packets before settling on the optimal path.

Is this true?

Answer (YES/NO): NO